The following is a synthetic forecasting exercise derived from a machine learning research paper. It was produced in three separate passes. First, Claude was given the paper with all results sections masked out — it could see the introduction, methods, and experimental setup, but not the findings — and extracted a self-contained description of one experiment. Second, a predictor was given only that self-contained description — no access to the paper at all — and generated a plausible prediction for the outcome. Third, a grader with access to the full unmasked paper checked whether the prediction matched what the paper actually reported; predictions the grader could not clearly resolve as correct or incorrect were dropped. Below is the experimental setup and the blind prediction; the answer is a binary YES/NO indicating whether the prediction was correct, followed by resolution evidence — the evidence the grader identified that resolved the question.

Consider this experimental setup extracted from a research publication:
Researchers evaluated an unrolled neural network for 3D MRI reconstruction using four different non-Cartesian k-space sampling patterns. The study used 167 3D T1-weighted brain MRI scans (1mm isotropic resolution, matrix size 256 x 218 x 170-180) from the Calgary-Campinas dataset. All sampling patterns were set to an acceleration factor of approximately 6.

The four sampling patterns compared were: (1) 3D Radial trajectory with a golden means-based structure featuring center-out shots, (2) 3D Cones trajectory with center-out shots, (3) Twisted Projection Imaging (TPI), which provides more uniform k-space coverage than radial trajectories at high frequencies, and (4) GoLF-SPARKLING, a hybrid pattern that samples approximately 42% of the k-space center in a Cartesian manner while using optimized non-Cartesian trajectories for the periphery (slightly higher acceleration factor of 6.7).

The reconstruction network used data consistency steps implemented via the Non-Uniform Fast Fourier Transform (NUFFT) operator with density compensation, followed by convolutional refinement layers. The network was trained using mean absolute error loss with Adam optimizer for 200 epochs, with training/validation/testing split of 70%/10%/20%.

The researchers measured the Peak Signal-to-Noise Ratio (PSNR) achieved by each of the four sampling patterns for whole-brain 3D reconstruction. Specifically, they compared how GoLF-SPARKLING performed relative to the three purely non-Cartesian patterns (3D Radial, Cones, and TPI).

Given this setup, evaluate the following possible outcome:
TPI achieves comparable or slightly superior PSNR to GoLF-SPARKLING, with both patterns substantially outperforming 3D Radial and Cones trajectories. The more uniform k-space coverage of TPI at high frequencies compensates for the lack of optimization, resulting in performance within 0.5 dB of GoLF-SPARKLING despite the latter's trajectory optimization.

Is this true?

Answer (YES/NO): NO